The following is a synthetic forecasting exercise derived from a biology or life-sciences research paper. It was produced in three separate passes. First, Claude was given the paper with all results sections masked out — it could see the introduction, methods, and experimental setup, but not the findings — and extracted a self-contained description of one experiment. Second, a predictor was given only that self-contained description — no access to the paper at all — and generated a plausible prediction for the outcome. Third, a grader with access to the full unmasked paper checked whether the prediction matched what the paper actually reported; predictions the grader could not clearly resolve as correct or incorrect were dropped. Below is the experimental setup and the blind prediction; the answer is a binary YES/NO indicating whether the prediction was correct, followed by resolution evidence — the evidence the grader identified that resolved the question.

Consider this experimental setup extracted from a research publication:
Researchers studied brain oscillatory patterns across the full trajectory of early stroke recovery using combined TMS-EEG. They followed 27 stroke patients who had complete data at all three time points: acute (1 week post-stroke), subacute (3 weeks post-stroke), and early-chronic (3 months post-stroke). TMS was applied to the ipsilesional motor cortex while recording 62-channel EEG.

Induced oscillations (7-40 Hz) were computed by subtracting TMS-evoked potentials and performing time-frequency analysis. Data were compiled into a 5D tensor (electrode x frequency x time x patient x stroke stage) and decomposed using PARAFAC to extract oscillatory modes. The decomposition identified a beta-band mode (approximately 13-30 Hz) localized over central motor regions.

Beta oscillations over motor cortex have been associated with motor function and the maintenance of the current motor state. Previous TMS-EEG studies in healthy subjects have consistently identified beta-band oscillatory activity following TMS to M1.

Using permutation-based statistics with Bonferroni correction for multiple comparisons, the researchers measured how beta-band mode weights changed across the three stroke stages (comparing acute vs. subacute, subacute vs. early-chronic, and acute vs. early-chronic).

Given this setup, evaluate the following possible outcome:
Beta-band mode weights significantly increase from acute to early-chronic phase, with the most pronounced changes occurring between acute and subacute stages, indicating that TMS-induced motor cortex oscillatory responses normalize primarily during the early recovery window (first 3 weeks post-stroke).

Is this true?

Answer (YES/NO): NO